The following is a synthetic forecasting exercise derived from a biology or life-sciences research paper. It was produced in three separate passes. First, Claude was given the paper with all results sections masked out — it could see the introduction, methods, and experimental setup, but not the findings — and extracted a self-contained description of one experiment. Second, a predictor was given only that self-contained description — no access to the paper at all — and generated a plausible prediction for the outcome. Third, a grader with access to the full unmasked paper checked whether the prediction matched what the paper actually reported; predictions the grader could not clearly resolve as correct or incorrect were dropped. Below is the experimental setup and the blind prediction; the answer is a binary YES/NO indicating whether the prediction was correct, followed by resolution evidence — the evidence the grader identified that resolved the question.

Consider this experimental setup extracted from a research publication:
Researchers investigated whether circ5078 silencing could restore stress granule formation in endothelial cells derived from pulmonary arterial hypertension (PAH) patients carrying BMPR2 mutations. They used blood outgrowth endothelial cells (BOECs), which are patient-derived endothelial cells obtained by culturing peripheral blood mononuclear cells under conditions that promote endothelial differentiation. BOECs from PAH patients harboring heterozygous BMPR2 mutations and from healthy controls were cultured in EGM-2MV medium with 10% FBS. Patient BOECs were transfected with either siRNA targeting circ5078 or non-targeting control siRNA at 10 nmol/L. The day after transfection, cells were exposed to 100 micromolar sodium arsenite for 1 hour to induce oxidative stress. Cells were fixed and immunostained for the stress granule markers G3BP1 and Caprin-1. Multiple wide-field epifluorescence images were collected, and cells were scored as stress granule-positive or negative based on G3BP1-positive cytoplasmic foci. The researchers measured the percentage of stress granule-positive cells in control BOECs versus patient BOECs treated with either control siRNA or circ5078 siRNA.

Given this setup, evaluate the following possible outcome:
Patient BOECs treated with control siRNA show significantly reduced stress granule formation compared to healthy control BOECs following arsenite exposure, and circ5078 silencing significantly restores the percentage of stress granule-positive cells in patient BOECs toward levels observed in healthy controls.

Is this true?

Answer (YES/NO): YES